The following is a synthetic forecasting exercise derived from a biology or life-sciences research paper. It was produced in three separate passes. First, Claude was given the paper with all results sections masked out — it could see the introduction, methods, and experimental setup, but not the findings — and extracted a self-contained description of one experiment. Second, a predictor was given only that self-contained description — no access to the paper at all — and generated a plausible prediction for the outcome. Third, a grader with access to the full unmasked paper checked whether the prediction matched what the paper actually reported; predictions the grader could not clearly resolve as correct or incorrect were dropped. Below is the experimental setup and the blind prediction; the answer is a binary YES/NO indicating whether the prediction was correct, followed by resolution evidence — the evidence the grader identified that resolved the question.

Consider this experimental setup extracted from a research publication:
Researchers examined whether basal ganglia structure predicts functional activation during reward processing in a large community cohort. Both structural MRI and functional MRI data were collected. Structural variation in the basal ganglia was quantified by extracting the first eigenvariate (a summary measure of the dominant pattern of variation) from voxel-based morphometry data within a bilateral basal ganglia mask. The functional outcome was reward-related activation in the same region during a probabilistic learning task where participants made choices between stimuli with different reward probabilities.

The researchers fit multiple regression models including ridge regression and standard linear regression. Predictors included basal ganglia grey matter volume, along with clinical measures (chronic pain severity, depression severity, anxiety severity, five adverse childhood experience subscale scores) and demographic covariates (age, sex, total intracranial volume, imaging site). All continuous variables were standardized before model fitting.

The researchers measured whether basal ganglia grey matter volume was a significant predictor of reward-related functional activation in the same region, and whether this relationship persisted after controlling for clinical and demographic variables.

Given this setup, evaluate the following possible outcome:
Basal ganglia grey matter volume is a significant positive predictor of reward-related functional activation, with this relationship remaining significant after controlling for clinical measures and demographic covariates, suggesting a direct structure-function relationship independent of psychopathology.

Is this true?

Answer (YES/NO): NO